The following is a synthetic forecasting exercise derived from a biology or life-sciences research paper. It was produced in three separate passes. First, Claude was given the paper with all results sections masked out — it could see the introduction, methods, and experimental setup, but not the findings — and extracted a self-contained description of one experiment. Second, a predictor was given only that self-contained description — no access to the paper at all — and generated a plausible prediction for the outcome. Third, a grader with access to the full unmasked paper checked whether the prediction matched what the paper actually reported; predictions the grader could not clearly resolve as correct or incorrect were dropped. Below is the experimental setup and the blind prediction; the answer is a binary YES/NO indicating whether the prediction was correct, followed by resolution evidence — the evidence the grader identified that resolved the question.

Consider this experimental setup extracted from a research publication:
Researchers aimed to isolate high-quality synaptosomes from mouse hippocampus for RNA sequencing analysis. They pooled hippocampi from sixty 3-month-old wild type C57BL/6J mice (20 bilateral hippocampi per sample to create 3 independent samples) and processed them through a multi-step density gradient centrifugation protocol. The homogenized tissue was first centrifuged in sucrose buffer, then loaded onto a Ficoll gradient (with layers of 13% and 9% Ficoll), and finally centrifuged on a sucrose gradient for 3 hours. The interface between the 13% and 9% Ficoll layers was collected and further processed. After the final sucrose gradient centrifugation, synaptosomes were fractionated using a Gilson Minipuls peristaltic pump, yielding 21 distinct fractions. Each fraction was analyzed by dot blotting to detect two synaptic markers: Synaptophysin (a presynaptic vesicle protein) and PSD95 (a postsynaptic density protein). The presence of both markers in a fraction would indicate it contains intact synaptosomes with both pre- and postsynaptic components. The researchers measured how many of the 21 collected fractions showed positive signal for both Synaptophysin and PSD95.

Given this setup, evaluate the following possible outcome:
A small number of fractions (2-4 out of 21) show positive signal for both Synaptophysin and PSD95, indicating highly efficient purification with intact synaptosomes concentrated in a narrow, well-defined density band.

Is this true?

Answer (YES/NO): NO